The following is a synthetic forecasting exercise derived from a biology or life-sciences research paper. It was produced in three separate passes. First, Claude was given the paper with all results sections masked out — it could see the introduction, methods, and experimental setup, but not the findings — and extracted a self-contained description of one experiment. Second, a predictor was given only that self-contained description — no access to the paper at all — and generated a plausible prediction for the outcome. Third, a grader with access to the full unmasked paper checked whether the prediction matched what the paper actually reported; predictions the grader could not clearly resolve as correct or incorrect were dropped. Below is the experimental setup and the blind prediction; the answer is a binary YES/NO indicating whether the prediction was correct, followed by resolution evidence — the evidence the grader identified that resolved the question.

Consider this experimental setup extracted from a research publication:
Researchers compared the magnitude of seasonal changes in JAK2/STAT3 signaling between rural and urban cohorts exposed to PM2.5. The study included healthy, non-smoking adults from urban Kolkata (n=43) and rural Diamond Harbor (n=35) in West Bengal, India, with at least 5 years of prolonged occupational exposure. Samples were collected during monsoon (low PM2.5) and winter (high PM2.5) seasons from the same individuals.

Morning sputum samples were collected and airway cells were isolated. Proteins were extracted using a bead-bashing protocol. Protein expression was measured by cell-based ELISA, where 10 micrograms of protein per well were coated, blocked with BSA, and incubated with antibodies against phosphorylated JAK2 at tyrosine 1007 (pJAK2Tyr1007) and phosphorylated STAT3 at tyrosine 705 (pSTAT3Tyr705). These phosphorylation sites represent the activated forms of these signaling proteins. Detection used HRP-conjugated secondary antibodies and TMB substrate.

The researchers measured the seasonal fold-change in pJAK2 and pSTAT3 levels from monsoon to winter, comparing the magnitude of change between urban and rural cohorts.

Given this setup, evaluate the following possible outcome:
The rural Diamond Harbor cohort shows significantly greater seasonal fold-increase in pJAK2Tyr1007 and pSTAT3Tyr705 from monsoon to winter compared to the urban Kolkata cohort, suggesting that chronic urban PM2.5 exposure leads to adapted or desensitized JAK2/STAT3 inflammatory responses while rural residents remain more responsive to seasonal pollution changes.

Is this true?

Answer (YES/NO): NO